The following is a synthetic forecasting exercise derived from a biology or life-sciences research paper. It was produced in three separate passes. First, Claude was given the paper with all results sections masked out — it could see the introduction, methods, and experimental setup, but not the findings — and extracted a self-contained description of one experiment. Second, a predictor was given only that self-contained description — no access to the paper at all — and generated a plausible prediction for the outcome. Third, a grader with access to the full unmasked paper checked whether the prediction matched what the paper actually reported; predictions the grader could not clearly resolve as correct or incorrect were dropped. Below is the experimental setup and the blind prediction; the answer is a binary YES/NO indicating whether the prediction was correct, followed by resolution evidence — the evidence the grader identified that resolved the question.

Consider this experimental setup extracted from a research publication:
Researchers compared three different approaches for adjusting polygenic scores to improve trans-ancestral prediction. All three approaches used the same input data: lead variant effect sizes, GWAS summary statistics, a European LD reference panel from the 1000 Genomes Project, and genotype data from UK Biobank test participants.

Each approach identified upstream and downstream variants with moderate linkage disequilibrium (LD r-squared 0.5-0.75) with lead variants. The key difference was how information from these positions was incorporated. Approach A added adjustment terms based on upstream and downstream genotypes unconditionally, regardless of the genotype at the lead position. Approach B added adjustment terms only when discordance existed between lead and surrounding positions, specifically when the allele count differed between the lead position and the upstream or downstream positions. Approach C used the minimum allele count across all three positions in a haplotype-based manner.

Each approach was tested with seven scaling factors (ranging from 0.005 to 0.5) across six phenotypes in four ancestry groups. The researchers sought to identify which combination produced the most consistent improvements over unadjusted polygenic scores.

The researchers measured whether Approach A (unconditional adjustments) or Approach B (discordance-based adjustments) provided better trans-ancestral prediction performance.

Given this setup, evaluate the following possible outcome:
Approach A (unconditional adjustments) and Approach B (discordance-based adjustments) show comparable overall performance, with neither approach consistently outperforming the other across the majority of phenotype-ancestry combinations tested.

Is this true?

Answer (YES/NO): NO